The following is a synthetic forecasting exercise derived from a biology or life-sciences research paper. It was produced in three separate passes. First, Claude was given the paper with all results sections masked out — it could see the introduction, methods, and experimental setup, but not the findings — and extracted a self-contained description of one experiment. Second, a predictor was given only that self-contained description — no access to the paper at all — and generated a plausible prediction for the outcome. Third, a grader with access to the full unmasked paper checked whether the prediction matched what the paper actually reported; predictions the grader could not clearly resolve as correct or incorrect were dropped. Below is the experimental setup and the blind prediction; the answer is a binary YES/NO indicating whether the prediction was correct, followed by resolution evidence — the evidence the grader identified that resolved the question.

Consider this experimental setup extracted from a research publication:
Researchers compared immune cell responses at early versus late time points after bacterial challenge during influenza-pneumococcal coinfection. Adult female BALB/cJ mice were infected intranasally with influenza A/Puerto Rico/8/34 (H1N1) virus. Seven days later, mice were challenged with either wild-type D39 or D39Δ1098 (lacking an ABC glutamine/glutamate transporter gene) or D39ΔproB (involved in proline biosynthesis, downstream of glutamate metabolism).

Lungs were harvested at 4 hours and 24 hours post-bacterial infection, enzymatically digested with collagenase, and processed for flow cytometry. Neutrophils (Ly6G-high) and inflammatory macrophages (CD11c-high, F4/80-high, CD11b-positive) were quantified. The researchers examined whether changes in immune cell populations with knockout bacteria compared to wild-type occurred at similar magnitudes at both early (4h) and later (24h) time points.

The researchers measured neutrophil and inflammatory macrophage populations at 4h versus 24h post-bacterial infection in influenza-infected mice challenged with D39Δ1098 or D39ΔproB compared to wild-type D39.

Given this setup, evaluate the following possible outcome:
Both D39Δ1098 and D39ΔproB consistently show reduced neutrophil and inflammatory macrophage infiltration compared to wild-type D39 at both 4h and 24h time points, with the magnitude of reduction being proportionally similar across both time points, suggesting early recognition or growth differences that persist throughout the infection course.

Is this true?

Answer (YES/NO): NO